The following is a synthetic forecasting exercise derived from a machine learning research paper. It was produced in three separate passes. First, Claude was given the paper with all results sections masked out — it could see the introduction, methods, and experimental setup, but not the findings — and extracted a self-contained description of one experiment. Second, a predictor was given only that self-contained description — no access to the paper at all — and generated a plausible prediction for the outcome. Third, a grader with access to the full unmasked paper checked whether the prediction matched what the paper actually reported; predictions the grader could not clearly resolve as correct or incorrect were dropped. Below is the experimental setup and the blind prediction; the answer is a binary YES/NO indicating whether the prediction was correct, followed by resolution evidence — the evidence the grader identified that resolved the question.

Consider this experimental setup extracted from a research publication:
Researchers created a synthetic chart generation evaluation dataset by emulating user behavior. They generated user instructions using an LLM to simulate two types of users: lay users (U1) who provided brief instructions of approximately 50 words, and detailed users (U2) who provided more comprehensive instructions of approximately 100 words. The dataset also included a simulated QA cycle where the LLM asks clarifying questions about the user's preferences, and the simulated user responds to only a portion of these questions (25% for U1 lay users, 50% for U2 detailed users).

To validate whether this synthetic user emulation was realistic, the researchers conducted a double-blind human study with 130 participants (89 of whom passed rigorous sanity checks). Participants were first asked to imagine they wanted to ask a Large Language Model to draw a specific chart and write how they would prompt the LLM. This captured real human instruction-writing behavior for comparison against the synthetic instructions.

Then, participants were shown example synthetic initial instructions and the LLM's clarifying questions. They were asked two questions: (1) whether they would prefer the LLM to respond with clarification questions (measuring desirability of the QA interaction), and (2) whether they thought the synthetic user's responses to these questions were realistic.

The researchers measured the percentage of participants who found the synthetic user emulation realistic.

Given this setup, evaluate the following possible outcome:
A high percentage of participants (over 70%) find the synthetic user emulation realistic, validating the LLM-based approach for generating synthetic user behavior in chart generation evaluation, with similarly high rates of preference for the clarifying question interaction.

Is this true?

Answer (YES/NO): YES